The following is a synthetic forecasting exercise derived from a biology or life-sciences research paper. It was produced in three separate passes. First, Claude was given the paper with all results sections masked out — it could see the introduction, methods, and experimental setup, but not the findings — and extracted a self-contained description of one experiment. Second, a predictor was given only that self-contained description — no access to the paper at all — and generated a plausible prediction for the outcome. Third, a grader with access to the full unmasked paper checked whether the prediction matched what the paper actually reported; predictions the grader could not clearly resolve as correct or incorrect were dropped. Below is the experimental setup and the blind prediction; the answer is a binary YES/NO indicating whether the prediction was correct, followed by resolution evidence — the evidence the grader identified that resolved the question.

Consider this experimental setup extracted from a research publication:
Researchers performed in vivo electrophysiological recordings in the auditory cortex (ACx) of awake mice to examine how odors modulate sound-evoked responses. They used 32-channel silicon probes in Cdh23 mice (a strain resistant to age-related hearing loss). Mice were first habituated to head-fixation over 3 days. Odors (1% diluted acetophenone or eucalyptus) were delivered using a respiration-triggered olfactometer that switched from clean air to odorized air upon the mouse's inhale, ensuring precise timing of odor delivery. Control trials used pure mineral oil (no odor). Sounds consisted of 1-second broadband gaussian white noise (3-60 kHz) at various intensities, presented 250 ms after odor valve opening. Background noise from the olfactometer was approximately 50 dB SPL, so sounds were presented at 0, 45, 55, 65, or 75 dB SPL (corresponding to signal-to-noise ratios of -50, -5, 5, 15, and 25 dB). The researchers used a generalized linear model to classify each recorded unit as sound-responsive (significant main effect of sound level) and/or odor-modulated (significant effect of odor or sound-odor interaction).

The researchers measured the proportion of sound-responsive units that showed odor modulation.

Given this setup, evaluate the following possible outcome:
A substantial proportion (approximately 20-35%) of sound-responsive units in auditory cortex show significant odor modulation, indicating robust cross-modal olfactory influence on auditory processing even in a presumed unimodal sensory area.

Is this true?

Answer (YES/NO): YES